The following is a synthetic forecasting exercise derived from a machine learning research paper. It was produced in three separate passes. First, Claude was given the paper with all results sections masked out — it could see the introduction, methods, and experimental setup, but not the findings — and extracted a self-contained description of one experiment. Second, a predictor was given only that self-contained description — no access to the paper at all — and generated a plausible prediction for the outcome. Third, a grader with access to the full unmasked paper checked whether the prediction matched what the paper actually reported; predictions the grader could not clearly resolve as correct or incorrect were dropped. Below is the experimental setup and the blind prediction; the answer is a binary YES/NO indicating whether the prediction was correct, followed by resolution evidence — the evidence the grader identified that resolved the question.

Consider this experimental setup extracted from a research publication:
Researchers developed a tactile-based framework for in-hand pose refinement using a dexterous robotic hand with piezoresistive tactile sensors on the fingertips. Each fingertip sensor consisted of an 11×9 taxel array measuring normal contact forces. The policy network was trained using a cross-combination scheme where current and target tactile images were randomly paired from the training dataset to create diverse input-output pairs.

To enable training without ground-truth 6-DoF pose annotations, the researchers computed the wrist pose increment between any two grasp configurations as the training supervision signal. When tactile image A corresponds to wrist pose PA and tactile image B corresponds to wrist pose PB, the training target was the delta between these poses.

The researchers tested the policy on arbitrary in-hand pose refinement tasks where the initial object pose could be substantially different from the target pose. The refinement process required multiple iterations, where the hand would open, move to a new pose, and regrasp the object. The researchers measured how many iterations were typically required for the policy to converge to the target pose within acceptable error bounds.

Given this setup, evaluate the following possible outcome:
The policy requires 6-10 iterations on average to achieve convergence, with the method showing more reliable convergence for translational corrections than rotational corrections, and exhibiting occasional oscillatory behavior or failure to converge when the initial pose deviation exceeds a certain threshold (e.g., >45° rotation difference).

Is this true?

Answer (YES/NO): NO